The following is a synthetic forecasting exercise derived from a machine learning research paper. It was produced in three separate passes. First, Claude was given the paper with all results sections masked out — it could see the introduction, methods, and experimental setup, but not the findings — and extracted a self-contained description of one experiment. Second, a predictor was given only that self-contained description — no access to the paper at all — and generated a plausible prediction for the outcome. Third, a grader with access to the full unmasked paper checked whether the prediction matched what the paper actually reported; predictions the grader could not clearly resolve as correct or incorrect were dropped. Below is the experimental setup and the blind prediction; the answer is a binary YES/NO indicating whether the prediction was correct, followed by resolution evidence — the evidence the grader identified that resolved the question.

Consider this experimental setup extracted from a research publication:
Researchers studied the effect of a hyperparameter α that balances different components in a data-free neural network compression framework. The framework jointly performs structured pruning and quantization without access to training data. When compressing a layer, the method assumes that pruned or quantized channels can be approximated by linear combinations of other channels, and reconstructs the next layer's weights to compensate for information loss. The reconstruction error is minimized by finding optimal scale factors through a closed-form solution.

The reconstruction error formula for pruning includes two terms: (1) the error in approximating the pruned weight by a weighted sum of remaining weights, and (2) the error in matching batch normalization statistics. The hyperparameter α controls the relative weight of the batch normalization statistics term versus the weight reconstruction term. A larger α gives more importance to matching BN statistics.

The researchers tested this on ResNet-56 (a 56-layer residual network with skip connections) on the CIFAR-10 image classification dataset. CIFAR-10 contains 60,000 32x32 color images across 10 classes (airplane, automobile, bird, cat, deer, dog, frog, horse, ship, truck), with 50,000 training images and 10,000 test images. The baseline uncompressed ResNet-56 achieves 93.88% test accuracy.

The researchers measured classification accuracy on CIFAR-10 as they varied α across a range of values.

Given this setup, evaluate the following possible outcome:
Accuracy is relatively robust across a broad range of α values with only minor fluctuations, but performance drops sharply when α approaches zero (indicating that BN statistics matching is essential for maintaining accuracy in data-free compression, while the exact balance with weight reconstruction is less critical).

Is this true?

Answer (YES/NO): NO